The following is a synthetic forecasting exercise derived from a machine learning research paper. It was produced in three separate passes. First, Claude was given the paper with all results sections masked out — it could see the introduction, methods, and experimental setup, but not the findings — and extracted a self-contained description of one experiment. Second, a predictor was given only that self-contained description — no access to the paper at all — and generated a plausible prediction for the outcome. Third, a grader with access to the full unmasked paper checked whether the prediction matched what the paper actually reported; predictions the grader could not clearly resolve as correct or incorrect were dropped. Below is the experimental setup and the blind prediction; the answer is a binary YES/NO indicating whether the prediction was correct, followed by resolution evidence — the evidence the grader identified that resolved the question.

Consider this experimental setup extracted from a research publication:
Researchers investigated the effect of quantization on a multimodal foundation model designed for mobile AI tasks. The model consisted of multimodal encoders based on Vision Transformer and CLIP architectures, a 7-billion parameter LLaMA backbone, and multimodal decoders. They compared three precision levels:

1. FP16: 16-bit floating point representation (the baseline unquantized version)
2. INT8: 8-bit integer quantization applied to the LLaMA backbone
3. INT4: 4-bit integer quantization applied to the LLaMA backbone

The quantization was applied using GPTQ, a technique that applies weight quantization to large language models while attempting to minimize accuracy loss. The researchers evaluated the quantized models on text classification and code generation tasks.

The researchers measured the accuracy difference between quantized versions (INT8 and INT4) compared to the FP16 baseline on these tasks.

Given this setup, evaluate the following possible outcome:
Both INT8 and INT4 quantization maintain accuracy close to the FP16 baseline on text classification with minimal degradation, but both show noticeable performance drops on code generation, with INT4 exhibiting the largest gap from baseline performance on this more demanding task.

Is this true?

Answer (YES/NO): NO